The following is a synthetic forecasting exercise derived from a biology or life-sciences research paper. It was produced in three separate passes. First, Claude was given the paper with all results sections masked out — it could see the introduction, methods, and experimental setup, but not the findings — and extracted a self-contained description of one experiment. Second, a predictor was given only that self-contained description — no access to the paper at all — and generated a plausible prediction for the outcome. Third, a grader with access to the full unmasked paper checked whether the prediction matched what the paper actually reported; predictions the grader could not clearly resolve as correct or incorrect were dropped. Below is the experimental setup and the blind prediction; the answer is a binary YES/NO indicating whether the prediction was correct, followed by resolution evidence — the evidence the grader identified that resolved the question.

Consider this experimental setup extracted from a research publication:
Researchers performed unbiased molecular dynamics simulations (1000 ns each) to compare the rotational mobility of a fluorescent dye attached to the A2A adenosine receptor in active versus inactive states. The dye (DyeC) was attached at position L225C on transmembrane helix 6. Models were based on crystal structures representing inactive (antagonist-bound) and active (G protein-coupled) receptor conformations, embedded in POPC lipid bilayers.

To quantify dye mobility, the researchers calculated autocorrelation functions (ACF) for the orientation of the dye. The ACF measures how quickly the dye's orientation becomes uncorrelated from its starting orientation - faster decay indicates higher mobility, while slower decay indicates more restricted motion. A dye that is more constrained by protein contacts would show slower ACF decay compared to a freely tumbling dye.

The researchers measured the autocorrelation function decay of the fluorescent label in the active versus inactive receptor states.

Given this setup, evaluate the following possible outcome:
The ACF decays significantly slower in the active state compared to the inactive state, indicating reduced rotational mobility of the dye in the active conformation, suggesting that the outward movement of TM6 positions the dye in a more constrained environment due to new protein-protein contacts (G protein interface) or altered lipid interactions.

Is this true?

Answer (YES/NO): YES